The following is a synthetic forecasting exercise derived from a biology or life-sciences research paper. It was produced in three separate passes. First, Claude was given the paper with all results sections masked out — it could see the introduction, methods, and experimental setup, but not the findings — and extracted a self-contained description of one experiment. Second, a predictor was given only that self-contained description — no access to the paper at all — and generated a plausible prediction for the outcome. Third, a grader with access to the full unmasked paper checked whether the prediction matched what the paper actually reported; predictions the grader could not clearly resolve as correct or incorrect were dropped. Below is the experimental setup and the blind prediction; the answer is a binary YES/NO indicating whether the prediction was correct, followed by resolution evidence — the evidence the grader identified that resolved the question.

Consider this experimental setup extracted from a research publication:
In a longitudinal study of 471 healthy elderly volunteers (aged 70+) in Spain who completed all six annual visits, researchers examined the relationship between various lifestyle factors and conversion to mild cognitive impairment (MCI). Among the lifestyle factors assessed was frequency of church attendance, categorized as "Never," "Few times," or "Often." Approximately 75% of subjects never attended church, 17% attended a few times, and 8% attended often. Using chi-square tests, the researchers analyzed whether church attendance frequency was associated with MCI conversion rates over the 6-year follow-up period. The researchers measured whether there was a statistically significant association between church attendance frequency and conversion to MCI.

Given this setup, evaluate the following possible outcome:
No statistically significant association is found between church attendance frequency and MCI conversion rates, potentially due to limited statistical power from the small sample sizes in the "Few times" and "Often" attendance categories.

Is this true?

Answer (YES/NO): NO